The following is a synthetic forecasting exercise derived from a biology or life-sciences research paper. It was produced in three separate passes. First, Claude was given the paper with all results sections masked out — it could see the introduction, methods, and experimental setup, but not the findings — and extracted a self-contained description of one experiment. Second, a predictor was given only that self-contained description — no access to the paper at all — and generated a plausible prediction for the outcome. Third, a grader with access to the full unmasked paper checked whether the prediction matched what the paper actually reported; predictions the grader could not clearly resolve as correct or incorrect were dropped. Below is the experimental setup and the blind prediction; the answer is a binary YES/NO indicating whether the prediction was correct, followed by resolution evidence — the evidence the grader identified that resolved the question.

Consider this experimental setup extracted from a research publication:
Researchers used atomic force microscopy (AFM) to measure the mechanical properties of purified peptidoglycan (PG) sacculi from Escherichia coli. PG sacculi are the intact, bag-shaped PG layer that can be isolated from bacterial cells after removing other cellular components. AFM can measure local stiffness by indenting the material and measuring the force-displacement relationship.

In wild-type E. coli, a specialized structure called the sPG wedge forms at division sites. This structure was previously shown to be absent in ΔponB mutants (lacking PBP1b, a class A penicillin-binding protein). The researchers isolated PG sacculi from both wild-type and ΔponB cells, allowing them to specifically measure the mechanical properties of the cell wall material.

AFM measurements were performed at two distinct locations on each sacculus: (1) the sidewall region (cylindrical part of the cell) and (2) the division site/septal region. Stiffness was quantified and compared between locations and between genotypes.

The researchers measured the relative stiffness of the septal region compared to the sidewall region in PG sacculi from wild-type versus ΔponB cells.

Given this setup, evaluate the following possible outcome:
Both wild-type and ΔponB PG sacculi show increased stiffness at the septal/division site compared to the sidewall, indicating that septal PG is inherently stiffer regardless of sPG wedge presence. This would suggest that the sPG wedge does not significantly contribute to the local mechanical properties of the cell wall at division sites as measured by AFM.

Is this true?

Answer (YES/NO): NO